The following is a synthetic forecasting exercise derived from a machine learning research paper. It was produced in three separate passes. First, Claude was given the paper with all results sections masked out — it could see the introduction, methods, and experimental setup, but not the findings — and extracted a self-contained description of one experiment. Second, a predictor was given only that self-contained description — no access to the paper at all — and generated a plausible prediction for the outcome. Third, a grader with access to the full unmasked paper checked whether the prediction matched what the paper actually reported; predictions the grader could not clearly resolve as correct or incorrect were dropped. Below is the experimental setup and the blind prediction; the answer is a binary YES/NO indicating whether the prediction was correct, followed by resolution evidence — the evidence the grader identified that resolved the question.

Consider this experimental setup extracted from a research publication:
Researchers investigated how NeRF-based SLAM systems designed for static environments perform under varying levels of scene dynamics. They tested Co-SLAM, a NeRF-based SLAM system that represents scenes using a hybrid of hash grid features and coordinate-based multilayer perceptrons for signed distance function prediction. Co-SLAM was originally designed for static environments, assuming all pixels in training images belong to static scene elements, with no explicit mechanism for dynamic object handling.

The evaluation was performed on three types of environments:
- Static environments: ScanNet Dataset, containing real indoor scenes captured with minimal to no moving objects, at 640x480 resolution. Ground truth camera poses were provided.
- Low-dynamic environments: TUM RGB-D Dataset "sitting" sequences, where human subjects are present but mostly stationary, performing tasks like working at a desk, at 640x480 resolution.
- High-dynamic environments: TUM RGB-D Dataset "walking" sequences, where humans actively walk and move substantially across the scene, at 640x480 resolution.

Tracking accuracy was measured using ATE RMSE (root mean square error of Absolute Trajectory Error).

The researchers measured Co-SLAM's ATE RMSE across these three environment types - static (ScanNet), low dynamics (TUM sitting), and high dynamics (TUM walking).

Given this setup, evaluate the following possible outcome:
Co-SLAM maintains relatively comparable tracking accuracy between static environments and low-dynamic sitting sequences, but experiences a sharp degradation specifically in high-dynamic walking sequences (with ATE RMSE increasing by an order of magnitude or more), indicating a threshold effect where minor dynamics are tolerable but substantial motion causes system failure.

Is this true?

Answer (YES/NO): NO